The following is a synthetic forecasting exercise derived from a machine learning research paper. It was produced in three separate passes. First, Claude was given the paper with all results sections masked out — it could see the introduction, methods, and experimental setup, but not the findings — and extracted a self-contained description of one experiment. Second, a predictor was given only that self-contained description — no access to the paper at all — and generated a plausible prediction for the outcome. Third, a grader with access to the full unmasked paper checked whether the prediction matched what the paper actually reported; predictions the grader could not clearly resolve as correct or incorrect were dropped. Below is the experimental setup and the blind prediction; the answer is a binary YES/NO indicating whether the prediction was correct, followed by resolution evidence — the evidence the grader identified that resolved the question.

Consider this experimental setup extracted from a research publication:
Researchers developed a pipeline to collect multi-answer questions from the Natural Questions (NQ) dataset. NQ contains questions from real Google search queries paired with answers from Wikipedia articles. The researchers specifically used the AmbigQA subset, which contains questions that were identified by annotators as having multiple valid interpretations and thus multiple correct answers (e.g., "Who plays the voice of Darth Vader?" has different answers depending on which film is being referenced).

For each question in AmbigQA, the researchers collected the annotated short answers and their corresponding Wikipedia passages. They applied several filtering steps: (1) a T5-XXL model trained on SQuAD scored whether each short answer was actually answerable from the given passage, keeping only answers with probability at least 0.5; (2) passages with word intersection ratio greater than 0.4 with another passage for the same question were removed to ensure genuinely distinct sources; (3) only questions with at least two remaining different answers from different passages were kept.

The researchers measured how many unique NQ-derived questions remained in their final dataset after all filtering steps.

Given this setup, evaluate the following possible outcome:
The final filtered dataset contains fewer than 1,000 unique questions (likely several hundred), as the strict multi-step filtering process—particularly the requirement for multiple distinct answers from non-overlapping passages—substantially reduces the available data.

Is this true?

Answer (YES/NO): YES